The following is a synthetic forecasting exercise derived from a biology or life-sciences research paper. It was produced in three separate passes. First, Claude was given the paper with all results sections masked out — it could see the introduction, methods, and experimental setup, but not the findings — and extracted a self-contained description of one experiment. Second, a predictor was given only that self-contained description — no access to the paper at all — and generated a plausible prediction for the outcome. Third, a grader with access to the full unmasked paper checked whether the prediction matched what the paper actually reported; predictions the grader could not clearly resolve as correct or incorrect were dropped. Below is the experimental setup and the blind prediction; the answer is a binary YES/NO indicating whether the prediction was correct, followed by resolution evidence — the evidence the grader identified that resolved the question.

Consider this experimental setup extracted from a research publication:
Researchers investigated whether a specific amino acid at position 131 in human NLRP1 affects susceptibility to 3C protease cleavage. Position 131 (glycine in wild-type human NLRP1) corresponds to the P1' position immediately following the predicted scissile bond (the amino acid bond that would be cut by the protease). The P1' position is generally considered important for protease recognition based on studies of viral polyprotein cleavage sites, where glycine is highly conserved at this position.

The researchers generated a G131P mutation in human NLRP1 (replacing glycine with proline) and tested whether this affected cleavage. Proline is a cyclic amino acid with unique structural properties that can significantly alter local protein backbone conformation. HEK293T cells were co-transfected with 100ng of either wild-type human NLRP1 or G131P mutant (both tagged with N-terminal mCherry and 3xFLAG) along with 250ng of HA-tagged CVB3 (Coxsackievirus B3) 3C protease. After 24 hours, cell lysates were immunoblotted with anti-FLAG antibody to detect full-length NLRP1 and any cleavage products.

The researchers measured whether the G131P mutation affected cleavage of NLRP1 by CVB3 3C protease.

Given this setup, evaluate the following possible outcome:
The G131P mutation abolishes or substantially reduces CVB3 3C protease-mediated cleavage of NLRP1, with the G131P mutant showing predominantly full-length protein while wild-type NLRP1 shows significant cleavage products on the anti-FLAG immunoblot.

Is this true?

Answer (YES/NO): YES